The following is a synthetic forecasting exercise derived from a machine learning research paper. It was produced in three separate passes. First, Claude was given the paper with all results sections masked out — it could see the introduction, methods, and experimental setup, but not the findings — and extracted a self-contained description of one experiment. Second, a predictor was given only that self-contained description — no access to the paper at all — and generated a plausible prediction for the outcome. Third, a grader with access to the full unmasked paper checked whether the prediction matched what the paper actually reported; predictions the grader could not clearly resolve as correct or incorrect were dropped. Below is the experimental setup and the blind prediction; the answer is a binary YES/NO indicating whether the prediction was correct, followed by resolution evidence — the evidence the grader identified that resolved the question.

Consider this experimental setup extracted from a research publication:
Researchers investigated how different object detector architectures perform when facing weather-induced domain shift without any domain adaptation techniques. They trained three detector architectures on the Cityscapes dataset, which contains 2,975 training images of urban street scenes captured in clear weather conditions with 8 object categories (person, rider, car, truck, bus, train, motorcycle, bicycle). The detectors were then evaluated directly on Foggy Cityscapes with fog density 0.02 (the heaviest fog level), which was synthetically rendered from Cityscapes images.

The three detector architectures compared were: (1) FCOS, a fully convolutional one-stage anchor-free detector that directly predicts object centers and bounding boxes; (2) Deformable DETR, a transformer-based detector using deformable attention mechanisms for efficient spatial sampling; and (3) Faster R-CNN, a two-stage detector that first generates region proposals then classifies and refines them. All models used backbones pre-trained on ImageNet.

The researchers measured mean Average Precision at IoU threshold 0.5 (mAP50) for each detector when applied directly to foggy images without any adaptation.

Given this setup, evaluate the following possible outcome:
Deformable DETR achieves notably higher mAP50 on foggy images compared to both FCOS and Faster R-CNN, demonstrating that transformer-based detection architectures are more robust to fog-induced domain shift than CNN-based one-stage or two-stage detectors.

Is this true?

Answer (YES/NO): YES